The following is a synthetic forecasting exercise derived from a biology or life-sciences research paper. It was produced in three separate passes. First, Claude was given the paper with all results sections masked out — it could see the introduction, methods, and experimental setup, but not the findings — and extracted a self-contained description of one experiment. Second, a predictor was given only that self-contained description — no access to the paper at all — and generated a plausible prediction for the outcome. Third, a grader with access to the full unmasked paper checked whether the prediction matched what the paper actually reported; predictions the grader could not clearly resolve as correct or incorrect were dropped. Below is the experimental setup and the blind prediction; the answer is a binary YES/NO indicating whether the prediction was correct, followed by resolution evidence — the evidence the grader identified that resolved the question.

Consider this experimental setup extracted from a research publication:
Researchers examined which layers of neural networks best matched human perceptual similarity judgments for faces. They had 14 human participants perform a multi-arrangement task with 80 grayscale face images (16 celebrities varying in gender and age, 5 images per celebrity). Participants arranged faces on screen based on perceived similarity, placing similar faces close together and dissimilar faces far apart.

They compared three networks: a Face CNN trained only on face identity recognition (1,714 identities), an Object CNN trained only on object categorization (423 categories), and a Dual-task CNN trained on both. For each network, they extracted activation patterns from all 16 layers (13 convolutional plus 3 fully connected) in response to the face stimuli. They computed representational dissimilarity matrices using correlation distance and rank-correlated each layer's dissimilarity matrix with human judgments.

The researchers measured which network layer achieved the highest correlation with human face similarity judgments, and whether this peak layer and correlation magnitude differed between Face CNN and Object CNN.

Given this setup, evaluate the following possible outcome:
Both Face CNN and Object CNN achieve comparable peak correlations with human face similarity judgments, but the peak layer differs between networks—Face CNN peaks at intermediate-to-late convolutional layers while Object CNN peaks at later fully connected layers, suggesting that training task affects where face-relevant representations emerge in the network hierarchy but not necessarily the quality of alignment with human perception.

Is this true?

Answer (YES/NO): NO